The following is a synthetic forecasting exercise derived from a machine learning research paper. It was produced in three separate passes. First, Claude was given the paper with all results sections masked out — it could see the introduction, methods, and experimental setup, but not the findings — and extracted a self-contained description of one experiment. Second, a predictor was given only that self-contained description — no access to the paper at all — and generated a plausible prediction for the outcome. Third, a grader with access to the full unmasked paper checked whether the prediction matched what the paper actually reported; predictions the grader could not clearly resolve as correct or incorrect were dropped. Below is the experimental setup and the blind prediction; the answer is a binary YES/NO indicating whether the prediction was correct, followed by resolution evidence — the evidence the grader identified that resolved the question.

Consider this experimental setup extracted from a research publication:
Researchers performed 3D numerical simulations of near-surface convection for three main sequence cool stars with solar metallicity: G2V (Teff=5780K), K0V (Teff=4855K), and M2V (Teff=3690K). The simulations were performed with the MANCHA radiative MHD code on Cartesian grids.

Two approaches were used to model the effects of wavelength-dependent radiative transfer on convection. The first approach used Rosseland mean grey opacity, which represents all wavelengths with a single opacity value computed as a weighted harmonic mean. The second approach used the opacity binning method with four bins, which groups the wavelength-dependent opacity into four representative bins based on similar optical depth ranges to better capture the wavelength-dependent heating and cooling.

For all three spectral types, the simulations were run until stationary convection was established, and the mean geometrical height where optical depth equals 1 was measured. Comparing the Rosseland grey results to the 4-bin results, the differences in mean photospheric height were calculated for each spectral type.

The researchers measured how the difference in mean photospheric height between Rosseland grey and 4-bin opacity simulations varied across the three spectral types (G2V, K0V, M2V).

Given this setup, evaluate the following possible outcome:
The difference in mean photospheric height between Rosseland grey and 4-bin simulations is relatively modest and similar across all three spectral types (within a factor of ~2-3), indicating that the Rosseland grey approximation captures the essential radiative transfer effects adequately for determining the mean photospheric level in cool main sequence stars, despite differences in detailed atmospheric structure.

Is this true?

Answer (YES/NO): NO